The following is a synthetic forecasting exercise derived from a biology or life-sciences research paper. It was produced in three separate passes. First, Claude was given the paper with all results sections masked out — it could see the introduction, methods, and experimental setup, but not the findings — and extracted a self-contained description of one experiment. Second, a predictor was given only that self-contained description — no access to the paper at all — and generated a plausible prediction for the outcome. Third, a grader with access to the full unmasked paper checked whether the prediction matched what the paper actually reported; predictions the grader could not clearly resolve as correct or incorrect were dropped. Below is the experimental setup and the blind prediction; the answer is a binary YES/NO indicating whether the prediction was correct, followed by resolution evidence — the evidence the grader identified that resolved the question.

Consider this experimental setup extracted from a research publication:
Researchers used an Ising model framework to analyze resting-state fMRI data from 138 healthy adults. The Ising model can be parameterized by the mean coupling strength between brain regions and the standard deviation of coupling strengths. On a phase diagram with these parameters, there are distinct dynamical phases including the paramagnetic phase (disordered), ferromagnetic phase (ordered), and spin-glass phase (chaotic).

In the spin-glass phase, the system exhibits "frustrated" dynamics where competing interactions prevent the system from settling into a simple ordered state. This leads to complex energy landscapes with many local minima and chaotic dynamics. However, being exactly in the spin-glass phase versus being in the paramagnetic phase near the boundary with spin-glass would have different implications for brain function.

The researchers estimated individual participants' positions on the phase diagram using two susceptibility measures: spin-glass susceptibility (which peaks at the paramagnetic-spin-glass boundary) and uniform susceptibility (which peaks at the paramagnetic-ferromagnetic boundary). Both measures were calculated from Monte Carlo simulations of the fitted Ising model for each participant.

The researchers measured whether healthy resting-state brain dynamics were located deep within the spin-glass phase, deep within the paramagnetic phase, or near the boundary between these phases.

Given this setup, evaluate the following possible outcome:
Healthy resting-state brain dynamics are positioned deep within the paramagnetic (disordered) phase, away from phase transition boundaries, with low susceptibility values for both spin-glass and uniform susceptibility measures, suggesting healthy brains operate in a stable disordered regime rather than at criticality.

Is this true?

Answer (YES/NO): NO